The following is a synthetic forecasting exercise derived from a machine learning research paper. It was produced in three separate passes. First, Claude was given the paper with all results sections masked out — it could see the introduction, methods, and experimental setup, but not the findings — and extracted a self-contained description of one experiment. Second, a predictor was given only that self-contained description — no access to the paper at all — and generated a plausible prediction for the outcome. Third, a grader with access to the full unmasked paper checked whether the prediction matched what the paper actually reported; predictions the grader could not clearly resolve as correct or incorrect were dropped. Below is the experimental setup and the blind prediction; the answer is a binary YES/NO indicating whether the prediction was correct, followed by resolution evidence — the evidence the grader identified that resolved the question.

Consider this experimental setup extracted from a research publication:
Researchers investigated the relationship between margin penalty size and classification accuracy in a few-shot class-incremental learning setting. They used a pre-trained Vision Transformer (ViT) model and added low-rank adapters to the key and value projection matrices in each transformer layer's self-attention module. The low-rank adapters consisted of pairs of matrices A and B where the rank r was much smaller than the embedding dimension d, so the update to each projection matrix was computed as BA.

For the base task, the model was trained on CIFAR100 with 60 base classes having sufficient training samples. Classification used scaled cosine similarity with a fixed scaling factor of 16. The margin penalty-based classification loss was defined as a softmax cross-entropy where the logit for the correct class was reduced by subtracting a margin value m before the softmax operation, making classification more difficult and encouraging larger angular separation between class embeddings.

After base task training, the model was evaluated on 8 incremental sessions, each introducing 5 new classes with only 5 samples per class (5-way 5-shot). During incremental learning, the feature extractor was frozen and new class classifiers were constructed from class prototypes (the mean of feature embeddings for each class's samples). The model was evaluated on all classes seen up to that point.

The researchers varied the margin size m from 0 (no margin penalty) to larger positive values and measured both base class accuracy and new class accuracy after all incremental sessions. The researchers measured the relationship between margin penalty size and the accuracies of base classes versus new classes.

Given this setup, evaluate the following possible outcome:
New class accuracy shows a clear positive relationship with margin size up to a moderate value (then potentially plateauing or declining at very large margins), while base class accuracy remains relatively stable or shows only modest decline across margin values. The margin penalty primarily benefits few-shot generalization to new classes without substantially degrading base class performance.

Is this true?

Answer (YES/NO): NO